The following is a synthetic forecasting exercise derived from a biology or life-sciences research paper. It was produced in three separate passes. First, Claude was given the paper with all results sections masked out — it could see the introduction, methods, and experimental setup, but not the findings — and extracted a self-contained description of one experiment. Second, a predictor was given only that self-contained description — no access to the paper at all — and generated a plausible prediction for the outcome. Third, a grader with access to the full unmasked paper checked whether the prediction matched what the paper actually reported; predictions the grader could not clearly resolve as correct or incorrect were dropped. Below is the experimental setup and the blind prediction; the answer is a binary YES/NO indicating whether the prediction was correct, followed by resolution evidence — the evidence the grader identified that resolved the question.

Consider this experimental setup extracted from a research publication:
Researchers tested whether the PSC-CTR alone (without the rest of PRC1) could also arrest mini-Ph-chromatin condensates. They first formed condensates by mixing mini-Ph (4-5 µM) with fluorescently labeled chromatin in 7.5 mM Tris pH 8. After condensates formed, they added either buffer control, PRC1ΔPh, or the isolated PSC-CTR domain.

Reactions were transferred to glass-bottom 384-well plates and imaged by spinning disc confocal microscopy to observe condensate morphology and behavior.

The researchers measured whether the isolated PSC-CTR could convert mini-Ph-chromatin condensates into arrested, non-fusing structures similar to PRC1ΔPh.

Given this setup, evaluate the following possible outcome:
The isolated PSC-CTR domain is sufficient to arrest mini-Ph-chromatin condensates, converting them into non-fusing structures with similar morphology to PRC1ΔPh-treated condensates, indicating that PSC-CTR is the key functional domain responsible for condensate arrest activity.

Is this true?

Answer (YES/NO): YES